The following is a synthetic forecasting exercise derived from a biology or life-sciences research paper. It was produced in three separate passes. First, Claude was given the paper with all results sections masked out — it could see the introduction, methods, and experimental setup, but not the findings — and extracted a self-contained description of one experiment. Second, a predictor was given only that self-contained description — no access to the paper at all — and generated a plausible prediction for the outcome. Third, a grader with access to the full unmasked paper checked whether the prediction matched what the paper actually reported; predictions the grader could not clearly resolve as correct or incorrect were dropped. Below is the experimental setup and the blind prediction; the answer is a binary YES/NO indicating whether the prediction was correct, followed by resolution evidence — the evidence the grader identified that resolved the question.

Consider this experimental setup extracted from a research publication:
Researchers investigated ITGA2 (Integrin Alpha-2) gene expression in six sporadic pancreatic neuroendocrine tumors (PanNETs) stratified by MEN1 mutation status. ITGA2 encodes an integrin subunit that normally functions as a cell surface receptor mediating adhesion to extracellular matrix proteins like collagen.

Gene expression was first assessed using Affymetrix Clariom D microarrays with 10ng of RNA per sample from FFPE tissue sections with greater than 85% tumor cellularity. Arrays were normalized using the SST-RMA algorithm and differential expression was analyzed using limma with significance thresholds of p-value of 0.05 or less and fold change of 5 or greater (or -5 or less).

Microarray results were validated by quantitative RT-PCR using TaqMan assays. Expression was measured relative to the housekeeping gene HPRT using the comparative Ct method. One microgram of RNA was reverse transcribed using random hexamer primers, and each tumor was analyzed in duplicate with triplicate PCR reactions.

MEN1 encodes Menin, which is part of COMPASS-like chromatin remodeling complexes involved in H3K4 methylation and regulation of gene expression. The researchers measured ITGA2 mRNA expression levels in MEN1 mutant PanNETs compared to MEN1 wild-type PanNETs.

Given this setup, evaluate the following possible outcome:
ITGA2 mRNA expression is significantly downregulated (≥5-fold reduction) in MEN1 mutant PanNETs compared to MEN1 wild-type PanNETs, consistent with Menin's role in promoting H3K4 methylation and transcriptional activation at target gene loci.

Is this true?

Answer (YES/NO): NO